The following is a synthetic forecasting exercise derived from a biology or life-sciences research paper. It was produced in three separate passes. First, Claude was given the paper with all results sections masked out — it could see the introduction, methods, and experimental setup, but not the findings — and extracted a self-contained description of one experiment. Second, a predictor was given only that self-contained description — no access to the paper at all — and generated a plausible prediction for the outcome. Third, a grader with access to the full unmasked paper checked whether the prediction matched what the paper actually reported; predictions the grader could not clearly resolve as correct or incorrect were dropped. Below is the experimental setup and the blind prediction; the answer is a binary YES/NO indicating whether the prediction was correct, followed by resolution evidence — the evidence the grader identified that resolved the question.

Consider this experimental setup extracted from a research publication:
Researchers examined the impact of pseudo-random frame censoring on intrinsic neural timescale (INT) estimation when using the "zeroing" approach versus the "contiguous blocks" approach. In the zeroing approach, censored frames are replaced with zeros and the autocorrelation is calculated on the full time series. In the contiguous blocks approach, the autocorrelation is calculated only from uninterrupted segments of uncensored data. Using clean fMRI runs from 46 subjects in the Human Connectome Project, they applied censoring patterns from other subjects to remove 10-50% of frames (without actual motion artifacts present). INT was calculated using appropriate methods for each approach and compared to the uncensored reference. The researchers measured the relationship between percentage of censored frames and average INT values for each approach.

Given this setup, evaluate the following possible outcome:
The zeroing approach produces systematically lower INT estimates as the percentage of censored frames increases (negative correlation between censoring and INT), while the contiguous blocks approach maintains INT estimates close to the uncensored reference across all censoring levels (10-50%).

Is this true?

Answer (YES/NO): NO